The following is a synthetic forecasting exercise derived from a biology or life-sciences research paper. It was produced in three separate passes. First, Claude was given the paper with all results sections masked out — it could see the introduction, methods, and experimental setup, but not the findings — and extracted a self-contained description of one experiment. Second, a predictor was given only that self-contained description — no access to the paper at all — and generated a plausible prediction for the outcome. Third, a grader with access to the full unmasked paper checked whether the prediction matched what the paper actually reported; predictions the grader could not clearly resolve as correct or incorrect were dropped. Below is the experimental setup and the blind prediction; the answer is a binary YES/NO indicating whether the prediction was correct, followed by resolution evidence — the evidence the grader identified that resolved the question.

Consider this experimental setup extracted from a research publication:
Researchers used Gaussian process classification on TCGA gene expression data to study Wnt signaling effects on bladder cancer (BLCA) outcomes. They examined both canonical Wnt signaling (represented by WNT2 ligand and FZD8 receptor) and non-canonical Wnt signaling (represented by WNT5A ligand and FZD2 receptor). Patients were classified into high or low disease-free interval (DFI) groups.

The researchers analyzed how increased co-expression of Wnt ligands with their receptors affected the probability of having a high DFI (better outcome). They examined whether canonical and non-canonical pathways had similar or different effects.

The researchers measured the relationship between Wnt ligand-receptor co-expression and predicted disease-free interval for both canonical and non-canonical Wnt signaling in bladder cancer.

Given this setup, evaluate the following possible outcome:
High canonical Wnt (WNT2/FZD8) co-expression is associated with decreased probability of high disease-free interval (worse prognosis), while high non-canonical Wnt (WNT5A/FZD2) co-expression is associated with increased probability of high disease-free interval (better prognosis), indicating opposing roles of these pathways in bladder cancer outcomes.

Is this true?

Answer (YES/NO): NO